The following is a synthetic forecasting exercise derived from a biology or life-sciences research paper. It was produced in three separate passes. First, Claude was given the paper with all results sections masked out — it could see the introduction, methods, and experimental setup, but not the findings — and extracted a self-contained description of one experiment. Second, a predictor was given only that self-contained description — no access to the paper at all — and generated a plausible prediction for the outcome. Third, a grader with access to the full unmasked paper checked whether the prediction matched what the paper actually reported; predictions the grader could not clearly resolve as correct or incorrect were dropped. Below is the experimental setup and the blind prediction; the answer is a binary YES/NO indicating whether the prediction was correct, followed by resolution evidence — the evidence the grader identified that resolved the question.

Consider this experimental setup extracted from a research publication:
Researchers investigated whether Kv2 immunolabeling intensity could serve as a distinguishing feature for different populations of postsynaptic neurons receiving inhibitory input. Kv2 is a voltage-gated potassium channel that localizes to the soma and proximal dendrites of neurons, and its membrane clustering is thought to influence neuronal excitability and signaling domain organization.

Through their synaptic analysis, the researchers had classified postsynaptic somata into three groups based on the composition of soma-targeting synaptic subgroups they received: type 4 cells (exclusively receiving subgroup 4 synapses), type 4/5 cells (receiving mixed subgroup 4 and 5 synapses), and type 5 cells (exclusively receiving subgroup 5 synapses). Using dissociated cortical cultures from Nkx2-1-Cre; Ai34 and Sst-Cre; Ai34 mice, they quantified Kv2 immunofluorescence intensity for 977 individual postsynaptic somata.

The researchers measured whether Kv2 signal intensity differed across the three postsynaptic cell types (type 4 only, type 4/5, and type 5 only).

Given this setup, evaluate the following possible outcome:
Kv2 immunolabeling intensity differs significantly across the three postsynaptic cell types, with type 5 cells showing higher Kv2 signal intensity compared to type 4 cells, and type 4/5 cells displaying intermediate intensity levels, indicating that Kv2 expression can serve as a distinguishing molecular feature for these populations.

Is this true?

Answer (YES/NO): NO